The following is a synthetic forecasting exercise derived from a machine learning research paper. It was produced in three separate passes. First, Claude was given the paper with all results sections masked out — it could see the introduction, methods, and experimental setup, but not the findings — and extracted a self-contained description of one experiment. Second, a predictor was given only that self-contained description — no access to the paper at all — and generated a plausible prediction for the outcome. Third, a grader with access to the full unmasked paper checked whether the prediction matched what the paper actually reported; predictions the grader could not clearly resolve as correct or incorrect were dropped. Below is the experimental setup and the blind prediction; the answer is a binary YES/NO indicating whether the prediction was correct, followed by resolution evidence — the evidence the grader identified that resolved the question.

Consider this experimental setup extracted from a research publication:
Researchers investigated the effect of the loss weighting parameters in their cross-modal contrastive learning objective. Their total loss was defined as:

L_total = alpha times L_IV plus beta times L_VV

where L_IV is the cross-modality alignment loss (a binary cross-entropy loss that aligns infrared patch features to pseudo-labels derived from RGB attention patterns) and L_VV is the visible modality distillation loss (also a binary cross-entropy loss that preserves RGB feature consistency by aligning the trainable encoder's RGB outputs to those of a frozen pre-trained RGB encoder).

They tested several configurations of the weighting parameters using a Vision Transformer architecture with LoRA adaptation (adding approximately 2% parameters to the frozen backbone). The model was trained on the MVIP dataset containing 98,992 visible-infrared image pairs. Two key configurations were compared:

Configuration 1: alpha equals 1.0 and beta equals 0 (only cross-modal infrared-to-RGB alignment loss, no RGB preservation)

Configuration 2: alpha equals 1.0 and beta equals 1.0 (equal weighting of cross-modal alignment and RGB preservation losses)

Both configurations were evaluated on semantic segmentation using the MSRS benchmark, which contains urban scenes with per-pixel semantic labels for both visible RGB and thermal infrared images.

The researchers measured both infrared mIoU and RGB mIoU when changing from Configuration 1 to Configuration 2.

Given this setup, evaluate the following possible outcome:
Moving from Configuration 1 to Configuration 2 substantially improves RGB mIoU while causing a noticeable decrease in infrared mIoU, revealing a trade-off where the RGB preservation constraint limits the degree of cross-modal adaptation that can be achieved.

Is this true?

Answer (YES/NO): NO